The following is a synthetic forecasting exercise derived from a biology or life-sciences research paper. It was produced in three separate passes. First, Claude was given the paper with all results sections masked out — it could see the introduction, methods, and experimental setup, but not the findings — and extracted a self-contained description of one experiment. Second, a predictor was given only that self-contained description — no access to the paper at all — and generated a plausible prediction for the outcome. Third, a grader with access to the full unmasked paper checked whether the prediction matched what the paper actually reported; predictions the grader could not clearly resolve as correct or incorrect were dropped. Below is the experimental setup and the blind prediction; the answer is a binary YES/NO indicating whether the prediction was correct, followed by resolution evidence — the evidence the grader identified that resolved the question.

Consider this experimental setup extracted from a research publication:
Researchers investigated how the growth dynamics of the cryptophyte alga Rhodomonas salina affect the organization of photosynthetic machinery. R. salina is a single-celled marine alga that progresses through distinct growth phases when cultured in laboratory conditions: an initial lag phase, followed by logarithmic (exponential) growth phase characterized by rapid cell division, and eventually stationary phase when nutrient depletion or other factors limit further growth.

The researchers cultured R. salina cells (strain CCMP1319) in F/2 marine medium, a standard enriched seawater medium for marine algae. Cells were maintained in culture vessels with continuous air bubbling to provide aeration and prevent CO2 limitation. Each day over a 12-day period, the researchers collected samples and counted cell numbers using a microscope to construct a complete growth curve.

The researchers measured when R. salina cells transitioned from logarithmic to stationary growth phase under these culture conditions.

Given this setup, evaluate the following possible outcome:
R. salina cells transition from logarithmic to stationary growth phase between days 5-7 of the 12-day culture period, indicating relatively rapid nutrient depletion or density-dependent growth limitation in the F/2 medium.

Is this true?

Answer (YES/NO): NO